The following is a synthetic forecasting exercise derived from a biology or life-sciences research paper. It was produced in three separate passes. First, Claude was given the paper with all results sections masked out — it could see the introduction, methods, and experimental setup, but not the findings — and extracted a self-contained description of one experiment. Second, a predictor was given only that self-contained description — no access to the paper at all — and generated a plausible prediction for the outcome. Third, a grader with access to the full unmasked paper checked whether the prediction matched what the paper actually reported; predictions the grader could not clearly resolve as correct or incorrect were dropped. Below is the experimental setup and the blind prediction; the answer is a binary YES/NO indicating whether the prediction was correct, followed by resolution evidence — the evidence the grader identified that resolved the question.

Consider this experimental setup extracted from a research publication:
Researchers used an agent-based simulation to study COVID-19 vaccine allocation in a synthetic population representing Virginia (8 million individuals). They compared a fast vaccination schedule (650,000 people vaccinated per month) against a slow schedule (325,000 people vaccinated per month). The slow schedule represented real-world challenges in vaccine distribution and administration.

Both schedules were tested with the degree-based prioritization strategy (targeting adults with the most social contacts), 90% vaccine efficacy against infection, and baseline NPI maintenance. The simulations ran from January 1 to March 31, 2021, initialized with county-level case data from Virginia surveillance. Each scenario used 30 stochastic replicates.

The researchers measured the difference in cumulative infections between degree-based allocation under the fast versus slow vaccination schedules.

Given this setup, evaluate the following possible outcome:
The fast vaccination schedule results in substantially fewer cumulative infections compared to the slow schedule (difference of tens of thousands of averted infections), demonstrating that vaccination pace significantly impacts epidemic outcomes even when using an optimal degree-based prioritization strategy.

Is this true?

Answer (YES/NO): NO